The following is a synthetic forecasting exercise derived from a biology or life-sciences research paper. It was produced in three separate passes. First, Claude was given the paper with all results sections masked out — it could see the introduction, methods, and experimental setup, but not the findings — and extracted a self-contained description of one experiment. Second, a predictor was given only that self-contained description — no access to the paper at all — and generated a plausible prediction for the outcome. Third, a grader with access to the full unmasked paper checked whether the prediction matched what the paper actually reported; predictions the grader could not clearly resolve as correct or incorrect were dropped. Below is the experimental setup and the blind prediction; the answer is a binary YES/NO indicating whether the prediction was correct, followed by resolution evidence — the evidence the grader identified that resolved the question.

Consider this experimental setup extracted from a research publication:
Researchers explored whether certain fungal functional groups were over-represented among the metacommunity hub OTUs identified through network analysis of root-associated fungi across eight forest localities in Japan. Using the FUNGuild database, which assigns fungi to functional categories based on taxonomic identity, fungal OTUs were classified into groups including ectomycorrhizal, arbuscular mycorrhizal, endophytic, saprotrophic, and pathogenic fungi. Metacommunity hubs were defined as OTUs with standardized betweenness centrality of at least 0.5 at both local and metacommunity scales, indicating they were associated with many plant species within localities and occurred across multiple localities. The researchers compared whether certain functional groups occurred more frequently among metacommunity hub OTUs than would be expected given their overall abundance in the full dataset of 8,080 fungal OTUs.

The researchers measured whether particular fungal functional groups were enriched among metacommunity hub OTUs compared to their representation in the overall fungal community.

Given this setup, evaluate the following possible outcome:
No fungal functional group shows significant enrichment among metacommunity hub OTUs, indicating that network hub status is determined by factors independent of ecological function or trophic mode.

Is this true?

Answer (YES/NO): NO